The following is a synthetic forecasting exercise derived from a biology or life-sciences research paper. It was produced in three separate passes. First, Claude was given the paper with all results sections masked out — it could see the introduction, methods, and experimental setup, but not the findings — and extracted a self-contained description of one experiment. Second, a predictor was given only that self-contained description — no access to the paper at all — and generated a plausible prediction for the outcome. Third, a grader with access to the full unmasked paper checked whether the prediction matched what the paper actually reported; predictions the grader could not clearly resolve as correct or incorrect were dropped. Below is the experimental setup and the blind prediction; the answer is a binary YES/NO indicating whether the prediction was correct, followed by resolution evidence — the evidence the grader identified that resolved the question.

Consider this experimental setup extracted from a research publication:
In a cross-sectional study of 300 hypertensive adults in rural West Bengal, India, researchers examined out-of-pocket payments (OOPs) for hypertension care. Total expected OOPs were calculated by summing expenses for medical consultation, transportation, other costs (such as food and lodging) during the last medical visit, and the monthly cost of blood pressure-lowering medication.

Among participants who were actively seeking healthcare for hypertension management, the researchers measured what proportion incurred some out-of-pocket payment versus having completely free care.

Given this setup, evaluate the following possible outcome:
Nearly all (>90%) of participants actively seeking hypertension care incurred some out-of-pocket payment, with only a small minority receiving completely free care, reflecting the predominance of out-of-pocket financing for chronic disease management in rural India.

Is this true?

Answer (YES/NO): YES